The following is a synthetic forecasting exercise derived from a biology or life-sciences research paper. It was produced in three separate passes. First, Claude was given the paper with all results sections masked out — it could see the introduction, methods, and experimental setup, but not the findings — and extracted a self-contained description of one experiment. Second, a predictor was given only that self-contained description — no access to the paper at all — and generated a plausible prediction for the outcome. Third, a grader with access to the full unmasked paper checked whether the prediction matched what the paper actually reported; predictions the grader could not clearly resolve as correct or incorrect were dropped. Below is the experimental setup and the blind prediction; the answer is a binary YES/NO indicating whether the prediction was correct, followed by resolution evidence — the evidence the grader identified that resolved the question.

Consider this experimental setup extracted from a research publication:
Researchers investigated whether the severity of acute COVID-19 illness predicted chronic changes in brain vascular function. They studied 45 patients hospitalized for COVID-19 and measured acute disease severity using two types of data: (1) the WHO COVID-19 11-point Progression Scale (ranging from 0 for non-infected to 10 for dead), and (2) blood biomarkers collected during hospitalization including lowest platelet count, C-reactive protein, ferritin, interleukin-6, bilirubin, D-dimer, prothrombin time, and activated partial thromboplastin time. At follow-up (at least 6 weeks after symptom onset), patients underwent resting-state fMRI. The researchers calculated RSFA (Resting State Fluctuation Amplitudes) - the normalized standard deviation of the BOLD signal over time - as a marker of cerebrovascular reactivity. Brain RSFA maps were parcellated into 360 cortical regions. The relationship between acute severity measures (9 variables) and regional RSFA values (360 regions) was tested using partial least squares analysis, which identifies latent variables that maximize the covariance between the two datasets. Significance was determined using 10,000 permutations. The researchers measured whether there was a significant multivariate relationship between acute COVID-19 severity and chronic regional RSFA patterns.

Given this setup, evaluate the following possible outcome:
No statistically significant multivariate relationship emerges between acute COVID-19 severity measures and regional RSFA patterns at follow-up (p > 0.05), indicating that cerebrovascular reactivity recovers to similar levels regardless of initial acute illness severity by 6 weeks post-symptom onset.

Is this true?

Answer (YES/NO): NO